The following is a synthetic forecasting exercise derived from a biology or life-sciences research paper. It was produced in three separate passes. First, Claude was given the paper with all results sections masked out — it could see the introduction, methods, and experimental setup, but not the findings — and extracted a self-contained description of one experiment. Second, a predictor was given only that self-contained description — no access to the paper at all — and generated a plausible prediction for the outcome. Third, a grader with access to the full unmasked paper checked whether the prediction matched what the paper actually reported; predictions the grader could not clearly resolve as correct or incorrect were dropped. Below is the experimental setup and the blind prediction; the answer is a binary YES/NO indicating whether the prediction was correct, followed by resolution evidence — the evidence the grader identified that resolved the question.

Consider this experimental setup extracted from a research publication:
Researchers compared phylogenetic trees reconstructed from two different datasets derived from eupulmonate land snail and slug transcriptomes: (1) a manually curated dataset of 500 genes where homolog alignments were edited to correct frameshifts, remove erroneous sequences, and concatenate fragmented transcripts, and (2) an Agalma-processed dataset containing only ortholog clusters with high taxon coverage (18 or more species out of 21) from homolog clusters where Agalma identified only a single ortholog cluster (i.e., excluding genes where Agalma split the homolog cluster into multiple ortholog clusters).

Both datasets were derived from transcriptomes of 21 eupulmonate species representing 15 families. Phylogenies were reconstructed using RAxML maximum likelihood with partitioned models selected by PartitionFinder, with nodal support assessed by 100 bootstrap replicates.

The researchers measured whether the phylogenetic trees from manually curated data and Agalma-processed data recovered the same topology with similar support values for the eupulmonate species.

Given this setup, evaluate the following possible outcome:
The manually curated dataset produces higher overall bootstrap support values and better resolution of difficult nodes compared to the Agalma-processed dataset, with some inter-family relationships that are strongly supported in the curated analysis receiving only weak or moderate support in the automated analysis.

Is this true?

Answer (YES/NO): NO